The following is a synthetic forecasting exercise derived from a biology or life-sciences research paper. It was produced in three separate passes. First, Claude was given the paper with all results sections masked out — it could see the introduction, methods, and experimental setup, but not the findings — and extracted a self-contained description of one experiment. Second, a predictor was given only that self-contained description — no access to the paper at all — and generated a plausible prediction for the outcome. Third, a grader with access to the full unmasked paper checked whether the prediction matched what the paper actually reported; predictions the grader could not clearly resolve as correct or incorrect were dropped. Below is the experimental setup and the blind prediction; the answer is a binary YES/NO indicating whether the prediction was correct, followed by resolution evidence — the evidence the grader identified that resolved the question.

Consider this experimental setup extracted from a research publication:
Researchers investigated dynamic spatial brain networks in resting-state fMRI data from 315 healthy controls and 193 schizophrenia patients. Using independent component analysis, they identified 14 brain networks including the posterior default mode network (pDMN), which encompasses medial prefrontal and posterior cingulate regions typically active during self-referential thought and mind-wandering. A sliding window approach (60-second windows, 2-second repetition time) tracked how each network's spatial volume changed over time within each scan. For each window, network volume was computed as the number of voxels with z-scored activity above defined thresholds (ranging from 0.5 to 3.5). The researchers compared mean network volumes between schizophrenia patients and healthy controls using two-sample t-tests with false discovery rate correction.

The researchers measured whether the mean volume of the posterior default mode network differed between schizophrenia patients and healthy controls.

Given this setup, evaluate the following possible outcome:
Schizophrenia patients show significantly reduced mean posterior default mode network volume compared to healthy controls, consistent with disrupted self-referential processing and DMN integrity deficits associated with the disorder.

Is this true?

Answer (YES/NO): NO